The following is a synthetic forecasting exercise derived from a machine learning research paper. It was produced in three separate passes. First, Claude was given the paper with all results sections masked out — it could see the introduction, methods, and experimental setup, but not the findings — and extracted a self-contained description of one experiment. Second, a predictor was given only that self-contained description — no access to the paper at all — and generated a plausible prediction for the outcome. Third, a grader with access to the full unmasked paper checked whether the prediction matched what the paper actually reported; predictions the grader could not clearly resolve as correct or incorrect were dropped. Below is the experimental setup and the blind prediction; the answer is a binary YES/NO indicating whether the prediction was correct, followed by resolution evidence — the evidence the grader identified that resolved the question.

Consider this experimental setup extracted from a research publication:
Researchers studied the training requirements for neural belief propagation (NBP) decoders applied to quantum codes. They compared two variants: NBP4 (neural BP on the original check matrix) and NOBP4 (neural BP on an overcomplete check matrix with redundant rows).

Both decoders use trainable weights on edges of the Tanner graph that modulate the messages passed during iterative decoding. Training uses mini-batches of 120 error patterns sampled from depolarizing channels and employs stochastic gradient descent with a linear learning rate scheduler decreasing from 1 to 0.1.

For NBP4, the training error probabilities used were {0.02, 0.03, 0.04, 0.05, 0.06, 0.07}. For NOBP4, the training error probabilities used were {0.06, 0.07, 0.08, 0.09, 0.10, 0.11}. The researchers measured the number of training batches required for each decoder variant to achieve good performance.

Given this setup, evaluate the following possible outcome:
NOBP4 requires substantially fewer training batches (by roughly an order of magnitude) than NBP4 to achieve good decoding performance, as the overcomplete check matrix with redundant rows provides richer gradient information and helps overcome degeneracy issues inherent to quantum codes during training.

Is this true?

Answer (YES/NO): YES